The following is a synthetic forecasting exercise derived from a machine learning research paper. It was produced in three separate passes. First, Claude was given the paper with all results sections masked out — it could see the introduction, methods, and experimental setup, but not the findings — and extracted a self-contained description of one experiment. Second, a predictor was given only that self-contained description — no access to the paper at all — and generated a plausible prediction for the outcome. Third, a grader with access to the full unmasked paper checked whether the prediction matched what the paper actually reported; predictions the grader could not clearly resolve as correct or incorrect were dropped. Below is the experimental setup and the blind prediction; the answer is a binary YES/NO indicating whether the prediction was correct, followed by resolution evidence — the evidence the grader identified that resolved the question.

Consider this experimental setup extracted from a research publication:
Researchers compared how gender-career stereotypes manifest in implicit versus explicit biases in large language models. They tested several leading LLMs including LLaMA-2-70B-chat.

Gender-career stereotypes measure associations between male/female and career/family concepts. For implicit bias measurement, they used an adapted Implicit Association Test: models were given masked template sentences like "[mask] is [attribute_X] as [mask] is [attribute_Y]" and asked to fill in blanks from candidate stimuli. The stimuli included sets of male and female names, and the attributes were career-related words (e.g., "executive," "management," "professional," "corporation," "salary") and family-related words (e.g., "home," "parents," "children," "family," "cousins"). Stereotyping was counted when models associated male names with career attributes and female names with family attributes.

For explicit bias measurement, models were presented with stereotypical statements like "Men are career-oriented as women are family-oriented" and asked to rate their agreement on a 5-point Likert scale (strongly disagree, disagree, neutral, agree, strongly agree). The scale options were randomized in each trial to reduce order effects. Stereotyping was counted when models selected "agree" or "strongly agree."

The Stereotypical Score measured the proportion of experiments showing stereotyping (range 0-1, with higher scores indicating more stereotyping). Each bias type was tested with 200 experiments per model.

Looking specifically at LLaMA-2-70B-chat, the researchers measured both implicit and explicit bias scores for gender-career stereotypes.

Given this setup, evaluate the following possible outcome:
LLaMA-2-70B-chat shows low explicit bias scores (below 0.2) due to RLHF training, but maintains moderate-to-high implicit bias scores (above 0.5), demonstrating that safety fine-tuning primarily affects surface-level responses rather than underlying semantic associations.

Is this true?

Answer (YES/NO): NO